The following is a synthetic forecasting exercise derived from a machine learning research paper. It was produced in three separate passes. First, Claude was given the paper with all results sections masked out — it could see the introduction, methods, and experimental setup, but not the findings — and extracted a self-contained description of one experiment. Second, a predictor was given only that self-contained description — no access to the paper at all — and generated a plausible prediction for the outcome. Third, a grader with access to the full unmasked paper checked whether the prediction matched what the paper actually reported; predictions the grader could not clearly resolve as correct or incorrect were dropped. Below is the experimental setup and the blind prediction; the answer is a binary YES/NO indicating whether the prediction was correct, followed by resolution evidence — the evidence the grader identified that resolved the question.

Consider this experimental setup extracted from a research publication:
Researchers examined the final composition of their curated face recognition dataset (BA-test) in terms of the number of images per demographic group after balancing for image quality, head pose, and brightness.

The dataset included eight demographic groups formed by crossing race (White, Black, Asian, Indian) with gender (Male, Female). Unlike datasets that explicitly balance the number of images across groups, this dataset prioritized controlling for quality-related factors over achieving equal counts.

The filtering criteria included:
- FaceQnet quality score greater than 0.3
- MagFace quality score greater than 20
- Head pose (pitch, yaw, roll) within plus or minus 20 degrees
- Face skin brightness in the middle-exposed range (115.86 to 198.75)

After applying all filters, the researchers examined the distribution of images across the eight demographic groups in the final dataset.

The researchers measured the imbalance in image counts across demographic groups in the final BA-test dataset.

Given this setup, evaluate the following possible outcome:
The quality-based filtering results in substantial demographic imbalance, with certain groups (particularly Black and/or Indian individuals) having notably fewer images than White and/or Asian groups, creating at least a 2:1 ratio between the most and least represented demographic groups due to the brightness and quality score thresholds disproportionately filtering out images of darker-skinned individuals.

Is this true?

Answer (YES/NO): YES